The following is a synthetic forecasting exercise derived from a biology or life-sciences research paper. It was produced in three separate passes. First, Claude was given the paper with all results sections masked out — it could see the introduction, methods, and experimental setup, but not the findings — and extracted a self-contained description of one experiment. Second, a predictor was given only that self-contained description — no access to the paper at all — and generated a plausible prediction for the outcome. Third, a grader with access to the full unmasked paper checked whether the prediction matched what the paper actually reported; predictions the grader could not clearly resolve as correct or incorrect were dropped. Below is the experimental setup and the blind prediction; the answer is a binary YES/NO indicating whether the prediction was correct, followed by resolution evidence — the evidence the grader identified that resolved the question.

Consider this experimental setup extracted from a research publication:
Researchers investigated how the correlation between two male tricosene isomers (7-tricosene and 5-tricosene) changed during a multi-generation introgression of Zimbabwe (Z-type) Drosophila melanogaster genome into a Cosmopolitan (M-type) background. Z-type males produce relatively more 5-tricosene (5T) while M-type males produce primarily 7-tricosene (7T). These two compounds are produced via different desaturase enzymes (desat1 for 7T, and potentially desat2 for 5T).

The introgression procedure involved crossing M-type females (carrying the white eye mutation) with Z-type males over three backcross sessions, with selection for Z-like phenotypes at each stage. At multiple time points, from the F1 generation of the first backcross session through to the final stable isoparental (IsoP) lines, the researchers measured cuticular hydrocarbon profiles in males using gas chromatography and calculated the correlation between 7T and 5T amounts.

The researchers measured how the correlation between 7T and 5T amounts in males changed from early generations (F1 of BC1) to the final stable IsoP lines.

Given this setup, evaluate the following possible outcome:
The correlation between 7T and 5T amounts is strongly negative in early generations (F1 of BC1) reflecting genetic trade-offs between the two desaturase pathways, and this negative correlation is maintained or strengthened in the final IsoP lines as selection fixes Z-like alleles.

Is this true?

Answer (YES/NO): NO